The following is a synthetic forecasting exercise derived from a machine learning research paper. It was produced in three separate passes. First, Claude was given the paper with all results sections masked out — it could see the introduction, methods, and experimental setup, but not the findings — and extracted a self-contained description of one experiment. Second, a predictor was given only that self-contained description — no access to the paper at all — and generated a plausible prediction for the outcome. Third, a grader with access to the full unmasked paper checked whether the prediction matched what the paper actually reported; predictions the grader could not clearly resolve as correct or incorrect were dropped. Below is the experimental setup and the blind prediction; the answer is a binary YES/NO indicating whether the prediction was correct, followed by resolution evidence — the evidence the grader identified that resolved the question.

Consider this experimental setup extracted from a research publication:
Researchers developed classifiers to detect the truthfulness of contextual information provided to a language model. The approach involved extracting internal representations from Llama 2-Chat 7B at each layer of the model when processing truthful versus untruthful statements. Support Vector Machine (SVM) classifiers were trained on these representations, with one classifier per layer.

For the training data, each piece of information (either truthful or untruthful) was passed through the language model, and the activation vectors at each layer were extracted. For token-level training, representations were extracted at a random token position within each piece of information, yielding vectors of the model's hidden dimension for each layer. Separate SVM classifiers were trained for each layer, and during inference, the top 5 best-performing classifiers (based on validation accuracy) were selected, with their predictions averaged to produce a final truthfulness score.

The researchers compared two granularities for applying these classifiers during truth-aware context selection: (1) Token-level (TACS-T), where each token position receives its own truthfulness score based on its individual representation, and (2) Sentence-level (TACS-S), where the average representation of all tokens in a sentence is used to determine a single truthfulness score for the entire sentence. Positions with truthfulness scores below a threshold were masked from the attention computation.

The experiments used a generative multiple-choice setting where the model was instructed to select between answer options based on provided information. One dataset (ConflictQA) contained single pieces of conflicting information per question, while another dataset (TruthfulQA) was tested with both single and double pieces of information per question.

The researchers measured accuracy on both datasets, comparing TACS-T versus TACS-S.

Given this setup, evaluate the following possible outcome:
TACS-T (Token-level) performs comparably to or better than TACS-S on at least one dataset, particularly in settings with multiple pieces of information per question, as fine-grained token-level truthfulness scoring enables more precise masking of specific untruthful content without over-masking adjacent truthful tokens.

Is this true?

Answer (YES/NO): YES